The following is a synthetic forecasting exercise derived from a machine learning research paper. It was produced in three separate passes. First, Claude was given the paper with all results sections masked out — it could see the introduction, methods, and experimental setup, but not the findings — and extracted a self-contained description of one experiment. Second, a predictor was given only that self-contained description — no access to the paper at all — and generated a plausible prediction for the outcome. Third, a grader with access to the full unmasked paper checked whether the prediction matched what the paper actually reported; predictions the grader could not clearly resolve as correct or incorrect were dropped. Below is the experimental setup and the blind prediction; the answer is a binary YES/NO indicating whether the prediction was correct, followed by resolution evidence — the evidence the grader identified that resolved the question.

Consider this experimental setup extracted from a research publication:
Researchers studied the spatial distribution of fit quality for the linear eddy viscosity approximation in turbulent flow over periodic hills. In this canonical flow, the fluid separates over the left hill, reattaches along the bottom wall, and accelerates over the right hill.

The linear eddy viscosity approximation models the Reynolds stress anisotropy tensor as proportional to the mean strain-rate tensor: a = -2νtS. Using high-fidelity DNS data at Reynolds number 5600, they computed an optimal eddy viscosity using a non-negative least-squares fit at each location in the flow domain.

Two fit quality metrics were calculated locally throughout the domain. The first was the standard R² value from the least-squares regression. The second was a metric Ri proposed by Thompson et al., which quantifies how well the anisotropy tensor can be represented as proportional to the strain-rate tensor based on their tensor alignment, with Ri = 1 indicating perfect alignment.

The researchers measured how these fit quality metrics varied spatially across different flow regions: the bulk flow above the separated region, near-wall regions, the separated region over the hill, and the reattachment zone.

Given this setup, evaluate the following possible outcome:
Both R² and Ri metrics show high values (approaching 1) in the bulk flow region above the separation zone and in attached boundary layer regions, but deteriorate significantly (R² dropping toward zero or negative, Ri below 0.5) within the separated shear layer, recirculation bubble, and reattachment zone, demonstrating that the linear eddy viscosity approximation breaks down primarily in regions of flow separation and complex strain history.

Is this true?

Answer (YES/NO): NO